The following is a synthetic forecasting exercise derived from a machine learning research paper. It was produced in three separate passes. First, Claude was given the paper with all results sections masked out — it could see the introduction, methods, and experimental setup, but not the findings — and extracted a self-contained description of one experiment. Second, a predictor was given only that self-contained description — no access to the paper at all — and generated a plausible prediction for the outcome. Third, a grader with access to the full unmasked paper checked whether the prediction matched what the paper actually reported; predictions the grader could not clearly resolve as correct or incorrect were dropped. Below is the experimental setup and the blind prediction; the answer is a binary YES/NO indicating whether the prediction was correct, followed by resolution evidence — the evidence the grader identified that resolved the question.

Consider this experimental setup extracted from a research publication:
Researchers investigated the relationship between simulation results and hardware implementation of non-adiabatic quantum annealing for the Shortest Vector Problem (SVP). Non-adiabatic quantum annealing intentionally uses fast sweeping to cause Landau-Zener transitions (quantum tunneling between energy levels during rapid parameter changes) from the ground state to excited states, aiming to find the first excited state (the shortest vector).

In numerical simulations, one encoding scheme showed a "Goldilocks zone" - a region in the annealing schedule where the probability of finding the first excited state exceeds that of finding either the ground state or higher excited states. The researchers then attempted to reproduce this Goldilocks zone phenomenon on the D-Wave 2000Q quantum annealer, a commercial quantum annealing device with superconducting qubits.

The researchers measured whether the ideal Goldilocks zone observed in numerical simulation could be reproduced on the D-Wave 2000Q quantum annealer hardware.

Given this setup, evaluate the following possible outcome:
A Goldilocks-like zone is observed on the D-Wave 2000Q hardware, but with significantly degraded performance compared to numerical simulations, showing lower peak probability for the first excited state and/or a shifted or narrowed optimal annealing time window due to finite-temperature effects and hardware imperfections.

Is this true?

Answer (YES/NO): NO